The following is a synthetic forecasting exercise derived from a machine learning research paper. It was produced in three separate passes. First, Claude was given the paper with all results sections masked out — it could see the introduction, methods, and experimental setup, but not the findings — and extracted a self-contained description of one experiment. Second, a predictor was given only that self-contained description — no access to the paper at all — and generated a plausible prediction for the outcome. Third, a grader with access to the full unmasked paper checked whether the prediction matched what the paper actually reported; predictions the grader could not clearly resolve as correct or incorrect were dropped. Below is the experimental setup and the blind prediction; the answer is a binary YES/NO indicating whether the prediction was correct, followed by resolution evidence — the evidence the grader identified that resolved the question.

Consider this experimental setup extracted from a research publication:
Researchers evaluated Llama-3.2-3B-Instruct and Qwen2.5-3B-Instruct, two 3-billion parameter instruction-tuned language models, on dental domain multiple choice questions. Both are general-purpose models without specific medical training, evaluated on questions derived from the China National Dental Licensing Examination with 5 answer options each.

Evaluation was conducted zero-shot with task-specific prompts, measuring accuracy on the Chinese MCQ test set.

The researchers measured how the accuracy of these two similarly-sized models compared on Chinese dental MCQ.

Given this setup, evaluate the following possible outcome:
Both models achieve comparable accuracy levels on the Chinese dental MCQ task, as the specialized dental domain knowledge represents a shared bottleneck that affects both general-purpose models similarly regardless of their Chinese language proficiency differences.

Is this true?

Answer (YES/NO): NO